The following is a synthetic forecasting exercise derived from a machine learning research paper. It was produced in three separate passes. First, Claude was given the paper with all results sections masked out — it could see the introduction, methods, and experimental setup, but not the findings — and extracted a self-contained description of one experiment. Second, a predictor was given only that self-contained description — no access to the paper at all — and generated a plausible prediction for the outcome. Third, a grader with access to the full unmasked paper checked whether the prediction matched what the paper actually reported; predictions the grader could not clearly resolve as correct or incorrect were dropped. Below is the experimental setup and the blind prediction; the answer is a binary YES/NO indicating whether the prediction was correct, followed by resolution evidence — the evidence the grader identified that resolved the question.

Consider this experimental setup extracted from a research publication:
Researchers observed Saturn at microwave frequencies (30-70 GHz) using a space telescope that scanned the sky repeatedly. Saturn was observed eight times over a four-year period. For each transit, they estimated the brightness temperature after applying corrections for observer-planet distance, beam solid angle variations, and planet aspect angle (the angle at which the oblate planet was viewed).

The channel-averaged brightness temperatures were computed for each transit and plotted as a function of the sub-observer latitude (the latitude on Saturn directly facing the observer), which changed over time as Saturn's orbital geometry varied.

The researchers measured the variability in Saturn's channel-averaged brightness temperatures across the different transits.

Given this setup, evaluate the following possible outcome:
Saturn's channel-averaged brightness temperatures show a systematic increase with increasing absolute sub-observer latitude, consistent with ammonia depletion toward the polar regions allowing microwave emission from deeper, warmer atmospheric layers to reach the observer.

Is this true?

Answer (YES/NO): NO